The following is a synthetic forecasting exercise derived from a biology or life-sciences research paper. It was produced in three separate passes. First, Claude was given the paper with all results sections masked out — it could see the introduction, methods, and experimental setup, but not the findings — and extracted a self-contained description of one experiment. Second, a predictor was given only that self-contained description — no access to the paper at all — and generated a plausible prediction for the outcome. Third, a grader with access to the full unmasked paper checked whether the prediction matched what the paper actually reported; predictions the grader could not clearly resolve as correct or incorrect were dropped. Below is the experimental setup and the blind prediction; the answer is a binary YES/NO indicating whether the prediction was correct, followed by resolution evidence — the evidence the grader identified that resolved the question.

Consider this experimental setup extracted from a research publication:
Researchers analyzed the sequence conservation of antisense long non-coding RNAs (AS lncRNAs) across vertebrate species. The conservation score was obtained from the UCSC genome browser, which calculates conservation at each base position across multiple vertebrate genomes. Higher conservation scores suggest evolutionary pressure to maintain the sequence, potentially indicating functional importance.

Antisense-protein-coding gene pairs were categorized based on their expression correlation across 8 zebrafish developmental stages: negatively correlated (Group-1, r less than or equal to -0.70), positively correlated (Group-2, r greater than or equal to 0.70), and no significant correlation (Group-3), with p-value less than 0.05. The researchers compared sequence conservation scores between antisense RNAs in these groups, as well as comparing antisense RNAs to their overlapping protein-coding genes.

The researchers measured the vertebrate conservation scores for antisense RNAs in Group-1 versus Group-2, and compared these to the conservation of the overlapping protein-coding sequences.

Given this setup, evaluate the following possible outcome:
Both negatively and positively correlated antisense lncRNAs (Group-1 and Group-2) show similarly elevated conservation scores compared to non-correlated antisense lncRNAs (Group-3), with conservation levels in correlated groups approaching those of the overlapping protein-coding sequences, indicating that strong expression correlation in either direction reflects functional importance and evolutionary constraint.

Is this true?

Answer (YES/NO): NO